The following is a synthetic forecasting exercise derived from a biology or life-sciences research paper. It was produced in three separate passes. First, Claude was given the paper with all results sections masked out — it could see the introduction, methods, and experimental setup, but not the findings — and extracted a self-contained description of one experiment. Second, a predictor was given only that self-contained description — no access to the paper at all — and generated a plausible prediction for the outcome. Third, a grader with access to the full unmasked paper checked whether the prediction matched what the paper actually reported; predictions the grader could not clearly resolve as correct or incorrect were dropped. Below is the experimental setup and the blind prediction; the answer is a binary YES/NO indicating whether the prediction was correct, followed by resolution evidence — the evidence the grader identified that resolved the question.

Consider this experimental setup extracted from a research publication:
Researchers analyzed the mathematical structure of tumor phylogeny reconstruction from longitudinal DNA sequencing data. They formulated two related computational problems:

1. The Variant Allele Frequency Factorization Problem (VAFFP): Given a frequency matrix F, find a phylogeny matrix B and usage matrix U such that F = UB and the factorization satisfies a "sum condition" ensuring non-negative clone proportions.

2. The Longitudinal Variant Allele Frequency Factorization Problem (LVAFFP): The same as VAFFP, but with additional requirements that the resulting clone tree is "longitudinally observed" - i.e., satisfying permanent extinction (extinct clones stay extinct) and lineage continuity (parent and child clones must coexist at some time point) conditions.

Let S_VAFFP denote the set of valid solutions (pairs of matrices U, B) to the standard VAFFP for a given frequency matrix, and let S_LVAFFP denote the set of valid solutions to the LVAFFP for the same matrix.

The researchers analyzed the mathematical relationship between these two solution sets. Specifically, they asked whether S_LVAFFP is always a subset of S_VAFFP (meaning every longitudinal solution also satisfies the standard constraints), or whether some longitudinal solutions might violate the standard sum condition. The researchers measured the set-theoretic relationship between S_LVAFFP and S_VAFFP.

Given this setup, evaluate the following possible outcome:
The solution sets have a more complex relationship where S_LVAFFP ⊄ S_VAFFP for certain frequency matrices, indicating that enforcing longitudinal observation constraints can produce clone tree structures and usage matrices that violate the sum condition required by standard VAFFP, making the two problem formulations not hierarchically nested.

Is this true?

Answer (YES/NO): NO